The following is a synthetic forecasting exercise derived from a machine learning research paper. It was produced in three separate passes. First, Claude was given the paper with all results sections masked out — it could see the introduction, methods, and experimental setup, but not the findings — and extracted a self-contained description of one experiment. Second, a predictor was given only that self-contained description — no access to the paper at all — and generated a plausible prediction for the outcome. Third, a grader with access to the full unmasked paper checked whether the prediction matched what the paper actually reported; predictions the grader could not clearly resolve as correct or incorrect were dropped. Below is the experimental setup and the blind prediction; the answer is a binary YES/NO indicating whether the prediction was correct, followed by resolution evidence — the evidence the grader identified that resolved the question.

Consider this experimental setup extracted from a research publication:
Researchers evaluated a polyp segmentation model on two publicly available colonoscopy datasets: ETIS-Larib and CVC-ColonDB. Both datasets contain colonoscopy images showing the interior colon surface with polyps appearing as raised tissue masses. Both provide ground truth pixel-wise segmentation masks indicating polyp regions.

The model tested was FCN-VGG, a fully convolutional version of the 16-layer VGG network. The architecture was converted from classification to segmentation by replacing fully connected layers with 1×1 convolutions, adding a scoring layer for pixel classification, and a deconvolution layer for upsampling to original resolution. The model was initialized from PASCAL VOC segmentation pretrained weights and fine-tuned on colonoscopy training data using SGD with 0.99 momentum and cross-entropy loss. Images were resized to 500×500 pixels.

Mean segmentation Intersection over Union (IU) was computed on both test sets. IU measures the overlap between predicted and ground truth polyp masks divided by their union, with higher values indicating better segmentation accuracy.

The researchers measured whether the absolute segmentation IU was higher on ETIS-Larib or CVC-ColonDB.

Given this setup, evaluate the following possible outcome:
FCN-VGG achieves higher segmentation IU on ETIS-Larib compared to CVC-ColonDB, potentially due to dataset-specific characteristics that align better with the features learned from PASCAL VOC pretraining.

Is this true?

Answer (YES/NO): NO